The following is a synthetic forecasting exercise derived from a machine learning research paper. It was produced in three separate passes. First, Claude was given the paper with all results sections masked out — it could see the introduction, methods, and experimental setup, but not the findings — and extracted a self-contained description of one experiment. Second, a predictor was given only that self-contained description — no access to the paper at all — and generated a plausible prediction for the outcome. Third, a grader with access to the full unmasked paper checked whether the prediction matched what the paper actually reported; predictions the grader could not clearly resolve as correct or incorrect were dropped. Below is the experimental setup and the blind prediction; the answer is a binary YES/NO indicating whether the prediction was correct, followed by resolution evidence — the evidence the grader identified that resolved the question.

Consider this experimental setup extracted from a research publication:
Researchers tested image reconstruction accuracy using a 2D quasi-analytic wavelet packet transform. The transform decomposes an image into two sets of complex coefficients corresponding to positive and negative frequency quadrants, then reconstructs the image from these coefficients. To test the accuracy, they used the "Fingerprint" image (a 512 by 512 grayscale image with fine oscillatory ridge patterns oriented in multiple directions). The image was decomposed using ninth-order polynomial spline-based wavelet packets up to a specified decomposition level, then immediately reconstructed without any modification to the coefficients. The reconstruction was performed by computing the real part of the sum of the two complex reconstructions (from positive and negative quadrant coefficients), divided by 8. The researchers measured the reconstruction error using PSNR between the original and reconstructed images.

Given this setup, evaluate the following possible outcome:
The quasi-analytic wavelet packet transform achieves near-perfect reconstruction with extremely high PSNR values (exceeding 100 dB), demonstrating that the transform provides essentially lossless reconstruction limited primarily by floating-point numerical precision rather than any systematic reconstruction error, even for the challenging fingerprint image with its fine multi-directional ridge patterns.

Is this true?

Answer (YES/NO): YES